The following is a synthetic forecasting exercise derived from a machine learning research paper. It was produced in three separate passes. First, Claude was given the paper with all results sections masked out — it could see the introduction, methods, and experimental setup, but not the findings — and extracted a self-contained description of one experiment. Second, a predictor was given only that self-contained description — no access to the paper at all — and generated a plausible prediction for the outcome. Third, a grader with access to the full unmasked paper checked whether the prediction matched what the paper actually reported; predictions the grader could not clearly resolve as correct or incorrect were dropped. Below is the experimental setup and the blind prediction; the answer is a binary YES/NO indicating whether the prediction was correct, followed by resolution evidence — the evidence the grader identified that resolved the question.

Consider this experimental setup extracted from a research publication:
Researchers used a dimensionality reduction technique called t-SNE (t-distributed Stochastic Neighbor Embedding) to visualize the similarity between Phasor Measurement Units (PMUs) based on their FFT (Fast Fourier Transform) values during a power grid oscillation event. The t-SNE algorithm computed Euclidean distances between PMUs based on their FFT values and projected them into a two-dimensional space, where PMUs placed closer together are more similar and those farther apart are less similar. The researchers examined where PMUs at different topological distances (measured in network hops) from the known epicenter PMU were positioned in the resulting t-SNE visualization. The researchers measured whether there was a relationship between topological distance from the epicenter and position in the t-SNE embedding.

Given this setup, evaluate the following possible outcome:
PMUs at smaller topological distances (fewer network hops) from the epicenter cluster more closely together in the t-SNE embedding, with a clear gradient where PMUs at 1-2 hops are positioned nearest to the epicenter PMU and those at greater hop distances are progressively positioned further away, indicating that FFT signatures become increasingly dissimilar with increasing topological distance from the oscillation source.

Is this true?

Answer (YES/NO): NO